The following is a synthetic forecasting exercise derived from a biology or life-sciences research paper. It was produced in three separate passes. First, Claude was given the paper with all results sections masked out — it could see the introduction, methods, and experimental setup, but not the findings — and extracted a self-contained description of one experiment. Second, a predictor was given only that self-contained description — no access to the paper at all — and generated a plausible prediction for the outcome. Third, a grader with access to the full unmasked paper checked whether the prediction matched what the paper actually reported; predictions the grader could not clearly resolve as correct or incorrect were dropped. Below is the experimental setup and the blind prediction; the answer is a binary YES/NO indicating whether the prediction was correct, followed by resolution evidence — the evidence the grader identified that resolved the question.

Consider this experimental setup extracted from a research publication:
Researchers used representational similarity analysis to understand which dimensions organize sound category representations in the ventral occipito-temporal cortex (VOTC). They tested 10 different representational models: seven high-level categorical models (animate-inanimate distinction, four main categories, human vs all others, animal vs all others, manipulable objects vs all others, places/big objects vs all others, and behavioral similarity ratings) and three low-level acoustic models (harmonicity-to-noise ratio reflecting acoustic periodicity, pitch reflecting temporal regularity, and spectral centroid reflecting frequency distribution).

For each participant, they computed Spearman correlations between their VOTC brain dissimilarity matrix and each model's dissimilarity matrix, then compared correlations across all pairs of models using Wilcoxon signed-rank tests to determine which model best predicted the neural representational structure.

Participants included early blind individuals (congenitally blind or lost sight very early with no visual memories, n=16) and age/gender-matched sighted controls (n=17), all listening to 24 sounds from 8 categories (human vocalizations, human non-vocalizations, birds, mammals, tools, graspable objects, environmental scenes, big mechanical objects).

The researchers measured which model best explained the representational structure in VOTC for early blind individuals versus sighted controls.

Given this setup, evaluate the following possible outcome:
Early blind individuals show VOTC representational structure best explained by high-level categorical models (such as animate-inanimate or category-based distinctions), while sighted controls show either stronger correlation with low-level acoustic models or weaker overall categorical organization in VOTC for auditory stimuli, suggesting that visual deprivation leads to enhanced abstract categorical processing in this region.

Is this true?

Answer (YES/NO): YES